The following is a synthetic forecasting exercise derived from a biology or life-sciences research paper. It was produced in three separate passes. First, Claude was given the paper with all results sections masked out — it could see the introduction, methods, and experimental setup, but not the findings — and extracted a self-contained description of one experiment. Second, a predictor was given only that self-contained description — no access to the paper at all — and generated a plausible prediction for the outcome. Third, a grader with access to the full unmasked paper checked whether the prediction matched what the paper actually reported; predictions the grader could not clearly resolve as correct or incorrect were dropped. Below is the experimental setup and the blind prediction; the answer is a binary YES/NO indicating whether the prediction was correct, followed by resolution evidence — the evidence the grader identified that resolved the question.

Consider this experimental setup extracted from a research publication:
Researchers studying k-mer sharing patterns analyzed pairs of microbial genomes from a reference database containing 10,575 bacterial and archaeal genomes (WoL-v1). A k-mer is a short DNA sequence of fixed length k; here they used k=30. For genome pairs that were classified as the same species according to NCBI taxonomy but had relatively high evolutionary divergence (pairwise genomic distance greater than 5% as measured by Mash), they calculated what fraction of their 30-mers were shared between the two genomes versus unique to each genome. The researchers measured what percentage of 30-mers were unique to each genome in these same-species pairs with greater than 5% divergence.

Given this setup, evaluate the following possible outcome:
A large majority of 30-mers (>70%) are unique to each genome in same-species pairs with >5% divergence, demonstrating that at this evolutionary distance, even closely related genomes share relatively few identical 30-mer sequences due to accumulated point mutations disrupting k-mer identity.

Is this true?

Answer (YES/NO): YES